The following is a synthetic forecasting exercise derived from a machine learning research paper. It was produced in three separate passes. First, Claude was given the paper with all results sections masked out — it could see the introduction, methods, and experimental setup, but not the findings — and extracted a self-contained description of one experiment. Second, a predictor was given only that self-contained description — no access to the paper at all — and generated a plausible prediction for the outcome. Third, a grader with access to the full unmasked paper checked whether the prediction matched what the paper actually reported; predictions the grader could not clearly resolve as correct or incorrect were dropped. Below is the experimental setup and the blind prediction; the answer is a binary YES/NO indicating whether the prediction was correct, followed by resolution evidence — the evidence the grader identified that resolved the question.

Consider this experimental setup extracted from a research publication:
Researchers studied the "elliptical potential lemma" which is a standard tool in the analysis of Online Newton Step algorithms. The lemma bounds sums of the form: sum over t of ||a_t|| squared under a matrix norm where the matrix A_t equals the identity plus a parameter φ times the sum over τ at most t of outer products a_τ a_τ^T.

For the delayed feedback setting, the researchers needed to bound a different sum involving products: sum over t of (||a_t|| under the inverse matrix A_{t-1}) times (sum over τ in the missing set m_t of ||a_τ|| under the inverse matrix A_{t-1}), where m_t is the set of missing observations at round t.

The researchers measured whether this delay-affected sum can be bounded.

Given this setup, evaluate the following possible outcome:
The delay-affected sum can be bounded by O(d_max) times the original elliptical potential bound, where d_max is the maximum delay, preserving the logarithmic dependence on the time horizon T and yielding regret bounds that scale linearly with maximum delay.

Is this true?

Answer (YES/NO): YES